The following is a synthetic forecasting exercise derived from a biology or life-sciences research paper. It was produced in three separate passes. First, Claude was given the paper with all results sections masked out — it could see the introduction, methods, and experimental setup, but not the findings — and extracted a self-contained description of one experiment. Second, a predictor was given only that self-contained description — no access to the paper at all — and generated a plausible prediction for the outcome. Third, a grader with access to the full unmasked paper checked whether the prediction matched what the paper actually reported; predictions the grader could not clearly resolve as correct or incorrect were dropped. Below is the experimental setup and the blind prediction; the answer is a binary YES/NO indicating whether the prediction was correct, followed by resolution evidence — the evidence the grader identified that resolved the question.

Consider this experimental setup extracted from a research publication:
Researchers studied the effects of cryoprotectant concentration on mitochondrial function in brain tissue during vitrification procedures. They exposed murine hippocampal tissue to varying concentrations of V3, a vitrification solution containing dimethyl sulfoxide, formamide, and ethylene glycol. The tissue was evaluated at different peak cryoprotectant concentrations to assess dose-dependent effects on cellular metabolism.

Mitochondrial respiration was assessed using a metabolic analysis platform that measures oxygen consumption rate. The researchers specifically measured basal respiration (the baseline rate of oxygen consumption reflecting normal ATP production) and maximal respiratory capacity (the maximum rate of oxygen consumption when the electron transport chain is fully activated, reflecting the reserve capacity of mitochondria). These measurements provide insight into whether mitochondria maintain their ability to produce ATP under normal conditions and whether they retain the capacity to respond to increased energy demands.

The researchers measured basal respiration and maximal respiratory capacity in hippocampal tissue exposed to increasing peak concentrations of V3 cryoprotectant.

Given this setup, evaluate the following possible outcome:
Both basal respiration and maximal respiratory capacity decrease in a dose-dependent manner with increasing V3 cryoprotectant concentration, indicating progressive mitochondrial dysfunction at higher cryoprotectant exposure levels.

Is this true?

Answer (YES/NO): YES